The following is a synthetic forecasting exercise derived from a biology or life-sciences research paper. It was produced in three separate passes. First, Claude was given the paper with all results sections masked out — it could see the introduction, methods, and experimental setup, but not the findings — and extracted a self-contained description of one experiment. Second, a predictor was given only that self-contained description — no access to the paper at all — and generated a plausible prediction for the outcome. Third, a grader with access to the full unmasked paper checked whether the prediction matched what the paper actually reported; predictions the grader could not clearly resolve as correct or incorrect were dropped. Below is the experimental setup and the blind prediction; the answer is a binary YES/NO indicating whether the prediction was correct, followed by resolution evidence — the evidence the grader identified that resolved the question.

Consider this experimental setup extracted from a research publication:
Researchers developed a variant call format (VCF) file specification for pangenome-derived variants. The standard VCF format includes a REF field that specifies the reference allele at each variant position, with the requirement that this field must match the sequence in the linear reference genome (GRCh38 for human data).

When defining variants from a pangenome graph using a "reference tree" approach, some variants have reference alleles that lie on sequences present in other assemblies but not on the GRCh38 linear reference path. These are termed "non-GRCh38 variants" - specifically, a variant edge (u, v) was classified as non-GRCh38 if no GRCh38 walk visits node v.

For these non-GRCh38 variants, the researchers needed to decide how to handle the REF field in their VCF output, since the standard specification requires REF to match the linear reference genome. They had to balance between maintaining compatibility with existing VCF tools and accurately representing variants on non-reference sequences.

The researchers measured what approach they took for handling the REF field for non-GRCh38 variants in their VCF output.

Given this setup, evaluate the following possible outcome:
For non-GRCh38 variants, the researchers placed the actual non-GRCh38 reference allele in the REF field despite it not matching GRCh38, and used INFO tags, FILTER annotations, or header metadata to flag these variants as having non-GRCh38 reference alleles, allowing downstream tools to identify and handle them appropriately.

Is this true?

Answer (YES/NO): NO